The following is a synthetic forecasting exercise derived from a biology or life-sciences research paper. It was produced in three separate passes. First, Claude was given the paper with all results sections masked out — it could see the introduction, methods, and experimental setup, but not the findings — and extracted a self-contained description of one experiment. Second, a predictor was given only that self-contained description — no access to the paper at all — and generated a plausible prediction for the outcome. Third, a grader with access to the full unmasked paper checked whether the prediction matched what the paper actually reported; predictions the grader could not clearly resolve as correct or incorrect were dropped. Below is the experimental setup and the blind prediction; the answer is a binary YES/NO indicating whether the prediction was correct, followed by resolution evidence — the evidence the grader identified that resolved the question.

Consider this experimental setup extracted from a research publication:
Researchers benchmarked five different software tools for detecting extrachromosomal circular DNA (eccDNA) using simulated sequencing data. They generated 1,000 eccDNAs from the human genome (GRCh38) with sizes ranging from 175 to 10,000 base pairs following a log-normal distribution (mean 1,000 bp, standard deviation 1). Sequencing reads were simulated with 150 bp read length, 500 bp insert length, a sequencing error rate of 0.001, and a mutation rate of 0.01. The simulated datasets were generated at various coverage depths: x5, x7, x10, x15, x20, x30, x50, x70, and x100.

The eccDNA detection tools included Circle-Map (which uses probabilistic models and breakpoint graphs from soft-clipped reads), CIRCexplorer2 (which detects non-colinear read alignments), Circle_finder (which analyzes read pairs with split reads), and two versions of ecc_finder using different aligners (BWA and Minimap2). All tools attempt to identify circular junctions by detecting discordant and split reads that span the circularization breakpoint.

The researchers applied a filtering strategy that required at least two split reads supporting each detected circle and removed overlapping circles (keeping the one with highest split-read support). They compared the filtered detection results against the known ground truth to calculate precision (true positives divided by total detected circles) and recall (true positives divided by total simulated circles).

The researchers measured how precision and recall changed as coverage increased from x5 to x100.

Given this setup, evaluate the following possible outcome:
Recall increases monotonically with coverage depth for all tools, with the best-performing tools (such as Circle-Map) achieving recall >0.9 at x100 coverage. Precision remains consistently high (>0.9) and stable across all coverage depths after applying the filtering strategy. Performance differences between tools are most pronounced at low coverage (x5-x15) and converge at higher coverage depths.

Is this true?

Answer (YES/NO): NO